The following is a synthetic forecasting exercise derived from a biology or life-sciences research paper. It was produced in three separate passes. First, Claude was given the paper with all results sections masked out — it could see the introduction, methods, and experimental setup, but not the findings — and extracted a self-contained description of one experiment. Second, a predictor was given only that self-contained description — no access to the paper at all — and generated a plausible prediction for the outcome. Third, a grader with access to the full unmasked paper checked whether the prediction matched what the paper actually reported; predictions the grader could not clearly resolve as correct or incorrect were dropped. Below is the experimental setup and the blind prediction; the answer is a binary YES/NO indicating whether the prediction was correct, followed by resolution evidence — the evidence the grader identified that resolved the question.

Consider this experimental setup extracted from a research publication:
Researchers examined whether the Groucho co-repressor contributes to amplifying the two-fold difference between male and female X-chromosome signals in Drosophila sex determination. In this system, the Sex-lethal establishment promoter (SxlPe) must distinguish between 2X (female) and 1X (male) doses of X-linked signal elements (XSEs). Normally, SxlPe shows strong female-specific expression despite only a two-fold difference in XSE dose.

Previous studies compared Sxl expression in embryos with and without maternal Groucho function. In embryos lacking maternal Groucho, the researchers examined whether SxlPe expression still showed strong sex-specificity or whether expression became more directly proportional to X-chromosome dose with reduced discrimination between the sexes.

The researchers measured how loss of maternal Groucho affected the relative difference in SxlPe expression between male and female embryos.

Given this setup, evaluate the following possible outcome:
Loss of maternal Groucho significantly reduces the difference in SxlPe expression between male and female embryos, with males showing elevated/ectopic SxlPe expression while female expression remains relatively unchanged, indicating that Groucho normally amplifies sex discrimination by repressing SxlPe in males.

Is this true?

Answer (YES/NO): NO